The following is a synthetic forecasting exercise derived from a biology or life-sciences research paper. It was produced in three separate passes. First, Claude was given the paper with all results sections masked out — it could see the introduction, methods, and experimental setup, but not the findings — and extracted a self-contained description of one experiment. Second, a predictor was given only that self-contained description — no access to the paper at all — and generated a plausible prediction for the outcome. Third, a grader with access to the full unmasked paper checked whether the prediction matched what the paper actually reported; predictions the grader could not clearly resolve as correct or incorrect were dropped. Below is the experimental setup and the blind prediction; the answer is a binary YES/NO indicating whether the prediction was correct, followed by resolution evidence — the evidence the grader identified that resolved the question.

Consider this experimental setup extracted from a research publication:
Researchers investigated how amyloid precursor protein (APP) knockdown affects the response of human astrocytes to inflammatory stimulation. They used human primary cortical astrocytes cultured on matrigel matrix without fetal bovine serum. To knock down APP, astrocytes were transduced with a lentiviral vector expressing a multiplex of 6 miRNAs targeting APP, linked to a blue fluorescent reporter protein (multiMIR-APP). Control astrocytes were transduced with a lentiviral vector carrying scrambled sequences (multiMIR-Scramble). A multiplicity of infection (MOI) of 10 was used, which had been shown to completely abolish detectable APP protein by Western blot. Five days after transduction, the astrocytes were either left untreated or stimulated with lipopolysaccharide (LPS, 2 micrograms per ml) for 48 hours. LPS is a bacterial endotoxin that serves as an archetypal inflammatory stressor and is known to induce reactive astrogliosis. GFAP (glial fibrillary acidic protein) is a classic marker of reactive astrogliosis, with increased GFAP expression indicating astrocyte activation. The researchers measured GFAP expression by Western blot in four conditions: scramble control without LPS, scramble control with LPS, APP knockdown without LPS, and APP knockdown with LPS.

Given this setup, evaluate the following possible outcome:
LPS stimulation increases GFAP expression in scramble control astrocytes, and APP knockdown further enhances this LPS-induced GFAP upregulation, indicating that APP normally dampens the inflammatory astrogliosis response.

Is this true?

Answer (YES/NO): NO